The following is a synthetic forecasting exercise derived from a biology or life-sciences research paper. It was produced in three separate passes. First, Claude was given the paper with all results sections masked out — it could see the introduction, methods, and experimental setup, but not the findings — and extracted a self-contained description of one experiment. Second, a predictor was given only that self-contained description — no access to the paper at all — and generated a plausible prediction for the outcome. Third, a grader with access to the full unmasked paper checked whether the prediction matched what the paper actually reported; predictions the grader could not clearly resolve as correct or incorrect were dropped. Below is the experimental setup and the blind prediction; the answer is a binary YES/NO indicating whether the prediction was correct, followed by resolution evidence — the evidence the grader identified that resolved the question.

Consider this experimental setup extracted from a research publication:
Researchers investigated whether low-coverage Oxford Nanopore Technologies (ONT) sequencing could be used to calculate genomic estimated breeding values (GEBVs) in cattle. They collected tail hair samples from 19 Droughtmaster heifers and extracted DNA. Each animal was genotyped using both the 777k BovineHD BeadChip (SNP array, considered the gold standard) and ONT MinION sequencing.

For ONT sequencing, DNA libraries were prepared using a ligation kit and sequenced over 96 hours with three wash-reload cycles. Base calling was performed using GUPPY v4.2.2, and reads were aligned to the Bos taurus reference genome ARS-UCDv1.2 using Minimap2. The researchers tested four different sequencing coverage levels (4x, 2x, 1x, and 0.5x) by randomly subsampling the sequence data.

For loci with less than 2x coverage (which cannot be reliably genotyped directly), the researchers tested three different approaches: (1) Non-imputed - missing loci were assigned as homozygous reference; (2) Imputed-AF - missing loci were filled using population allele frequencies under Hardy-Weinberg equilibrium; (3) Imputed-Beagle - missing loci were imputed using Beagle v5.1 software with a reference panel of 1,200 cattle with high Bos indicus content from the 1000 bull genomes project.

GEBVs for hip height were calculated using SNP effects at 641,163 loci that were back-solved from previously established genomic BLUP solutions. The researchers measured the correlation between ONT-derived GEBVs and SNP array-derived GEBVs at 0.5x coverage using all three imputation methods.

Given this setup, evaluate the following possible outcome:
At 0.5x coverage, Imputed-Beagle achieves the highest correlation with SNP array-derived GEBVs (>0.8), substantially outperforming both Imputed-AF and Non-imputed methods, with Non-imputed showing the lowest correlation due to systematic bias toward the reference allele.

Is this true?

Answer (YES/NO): NO